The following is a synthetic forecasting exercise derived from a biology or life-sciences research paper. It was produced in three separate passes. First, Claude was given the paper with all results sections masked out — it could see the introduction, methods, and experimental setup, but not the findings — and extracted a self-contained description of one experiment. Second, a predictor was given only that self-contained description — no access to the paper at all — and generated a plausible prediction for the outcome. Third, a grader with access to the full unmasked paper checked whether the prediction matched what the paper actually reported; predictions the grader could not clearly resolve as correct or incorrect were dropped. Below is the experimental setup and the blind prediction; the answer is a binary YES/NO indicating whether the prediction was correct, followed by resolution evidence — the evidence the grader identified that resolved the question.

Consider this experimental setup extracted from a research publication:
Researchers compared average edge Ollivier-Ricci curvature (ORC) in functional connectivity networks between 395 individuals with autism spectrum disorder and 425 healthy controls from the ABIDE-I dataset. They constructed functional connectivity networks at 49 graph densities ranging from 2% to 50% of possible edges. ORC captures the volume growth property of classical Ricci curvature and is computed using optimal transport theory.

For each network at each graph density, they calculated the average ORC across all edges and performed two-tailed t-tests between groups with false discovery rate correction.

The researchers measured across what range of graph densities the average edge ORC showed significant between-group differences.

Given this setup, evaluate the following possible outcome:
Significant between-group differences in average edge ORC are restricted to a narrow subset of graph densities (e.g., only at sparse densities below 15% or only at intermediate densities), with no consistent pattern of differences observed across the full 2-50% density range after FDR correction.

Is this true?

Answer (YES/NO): NO